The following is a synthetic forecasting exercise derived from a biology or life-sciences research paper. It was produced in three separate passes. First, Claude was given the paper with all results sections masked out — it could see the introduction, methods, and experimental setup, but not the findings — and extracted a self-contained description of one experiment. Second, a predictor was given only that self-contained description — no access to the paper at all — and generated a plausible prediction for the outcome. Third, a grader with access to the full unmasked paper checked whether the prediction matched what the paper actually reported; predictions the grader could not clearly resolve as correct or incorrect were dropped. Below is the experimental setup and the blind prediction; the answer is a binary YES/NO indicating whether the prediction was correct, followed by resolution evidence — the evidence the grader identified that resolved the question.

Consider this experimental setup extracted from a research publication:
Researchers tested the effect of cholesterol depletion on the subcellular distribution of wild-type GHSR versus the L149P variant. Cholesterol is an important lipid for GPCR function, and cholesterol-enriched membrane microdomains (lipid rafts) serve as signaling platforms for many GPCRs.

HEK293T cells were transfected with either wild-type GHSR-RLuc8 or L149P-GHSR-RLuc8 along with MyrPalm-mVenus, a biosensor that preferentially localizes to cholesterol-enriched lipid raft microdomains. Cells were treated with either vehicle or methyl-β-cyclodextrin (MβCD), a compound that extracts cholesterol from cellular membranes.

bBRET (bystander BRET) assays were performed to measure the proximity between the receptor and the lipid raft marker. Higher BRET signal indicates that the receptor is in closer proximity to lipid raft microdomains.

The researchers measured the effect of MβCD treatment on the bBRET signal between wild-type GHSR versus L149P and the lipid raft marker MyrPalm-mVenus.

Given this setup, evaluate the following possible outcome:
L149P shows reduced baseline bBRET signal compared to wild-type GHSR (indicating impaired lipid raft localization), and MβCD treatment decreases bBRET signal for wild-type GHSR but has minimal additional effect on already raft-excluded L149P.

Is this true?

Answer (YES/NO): NO